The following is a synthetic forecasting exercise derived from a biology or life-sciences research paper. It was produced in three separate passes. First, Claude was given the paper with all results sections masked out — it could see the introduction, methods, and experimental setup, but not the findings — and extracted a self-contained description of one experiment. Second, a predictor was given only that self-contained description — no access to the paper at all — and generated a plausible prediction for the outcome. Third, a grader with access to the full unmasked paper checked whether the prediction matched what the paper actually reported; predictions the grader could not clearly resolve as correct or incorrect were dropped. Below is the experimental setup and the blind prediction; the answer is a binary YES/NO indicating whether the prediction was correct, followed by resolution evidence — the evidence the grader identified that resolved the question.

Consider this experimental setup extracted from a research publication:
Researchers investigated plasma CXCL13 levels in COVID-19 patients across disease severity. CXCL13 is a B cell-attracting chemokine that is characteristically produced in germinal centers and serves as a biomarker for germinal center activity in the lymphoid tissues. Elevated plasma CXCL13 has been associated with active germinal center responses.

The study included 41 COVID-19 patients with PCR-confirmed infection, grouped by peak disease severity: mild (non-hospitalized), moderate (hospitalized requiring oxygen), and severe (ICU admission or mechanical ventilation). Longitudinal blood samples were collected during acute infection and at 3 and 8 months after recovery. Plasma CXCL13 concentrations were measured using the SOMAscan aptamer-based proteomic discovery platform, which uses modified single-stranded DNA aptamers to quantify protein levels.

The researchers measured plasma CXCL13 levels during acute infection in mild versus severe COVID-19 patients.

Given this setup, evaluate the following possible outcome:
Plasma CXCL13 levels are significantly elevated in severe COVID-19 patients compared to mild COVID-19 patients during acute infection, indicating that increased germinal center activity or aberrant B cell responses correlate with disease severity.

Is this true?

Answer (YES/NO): YES